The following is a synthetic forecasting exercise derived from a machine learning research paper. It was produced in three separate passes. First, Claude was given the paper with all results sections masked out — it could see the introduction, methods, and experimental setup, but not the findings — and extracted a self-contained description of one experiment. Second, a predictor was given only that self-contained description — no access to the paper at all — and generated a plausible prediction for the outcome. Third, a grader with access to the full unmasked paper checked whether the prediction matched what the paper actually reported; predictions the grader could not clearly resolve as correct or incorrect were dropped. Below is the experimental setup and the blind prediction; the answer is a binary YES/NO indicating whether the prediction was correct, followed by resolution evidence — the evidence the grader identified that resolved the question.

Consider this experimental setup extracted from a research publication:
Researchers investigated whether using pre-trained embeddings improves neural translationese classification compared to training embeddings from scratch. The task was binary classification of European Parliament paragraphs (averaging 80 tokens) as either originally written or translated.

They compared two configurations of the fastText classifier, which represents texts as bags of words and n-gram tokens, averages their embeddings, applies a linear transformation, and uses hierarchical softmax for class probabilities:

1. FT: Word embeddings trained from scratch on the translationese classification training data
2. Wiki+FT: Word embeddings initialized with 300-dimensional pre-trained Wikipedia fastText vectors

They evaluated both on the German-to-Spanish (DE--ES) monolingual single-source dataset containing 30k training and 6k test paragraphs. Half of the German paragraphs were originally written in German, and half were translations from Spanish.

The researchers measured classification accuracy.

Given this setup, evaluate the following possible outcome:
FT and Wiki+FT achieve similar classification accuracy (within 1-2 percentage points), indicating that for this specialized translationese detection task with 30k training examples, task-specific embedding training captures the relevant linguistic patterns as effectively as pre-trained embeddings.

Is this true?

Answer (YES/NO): NO